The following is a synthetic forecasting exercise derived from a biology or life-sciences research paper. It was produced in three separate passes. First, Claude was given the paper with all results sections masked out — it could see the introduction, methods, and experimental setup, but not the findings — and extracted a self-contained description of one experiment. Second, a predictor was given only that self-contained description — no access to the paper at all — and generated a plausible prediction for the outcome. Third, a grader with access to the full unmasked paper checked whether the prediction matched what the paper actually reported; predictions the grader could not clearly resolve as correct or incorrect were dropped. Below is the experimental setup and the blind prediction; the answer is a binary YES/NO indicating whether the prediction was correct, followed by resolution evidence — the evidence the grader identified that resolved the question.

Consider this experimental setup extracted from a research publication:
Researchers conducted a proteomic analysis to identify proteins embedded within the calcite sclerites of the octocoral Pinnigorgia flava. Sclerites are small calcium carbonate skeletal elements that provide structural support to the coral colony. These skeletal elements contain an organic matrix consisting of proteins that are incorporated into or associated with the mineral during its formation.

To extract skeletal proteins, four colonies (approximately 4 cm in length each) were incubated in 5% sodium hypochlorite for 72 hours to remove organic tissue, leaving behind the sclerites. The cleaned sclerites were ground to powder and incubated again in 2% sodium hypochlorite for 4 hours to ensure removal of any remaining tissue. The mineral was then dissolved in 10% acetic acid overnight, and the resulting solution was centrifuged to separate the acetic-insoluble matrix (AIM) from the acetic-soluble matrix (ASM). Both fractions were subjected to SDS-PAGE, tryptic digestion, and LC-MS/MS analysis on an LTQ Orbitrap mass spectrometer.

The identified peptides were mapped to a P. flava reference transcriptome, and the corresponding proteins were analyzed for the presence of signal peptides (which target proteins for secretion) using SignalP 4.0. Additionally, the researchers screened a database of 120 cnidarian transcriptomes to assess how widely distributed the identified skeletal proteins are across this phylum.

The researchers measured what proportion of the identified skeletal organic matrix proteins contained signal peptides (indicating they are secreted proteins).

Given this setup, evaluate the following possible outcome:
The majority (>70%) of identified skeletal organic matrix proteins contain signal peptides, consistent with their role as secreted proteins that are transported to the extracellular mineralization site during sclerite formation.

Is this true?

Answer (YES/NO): NO